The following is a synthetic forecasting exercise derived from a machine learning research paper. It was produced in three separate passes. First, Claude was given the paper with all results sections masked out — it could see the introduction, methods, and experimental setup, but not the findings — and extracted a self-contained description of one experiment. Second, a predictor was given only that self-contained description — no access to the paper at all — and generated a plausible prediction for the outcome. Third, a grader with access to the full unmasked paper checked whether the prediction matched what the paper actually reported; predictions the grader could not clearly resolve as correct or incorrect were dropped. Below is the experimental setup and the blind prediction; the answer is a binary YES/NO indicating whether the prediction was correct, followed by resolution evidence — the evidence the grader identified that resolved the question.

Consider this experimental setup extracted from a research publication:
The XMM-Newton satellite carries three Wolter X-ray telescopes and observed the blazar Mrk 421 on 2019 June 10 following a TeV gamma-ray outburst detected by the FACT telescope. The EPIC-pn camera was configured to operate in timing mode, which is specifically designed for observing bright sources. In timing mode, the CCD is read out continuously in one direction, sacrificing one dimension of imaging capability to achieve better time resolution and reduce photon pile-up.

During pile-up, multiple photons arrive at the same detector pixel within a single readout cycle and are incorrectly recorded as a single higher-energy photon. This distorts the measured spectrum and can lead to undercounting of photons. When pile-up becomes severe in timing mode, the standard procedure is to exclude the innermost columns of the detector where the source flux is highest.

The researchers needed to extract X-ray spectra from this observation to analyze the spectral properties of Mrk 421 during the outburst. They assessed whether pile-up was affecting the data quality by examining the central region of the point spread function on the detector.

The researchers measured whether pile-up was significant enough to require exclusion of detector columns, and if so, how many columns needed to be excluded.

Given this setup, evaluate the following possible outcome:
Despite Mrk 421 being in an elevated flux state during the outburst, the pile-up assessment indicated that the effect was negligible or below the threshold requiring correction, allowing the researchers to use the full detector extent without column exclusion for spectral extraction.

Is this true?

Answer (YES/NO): NO